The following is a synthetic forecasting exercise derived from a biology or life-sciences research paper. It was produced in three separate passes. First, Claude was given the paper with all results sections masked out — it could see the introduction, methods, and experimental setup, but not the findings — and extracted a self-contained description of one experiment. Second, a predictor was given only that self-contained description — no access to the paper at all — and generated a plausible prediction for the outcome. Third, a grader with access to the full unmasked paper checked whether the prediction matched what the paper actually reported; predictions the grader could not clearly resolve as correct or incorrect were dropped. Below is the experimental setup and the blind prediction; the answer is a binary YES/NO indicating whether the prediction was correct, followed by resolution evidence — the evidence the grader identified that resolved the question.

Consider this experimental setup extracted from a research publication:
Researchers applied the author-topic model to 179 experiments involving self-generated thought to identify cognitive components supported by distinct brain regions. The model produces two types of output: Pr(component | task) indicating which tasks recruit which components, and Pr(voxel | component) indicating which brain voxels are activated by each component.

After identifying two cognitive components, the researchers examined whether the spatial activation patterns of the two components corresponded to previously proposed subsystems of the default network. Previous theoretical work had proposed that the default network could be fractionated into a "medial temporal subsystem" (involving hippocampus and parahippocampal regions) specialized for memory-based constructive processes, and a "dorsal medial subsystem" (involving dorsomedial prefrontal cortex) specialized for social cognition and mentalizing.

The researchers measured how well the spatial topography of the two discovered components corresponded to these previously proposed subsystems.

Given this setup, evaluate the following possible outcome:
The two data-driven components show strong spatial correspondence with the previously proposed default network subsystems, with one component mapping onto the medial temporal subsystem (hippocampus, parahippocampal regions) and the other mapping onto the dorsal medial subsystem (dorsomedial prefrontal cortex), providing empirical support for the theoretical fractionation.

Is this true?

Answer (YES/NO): YES